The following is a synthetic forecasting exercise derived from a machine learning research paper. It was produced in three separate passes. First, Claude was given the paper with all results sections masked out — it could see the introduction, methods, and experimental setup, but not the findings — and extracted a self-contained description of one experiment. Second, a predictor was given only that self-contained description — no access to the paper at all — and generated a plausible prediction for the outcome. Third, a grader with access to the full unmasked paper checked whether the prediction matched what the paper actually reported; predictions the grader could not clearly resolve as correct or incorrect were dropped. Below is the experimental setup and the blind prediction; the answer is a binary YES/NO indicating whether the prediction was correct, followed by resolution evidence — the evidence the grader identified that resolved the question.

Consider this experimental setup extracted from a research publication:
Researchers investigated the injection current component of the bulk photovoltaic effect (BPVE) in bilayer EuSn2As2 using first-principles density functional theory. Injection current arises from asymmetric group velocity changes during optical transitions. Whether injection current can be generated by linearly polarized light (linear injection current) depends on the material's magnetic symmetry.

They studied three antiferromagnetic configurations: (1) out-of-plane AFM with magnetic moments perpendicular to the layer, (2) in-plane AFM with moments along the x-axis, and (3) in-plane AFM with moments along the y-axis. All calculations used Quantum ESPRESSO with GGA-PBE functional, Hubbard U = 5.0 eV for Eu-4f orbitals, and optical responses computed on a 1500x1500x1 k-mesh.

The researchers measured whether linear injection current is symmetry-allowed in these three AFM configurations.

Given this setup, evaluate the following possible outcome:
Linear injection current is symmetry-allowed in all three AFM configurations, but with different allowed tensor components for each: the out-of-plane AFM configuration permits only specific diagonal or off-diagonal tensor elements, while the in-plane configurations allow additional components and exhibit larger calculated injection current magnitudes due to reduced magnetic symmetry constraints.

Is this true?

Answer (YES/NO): YES